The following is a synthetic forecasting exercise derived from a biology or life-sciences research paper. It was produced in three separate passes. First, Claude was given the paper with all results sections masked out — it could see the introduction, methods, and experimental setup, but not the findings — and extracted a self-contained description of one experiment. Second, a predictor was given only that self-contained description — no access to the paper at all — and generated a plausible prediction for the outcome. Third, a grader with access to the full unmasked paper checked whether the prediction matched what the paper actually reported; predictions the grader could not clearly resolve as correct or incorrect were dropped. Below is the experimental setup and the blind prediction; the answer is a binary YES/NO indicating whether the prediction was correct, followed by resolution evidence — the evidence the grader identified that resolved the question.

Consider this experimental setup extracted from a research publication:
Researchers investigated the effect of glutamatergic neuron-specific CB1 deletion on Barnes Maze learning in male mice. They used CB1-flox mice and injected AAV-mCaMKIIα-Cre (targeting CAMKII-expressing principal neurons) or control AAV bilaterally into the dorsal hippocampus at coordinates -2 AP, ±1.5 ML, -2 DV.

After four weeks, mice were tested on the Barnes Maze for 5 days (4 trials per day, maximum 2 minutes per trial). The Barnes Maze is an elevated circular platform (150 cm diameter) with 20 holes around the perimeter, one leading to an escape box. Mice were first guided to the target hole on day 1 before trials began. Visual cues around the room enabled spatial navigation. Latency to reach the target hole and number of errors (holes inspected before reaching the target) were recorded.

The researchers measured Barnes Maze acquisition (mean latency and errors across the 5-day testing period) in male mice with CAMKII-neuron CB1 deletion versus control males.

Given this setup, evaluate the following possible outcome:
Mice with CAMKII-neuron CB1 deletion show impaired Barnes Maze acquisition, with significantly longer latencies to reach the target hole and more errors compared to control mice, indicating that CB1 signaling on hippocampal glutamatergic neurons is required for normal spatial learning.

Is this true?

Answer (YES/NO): YES